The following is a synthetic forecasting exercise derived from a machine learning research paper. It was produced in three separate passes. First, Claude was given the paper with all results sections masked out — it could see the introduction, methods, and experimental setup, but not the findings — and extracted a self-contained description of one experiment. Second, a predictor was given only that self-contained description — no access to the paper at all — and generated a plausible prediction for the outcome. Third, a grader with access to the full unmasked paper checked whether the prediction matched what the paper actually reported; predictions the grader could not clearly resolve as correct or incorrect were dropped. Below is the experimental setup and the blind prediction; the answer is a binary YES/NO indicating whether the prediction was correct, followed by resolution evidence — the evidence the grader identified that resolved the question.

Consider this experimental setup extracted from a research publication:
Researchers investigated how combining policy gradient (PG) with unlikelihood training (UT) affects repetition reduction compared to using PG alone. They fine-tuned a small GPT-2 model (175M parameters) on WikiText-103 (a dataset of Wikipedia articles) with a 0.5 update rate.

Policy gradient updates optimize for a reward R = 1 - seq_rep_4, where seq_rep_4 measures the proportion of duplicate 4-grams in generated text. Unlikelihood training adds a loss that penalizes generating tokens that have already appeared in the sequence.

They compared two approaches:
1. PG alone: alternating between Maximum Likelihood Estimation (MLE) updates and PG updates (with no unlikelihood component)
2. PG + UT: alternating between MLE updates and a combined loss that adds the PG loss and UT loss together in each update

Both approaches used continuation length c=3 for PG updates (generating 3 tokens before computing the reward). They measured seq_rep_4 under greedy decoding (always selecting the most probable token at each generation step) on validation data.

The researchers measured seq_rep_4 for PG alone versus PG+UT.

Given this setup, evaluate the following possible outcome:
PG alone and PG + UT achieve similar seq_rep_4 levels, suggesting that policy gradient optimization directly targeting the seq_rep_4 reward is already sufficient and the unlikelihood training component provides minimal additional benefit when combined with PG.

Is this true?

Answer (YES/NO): NO